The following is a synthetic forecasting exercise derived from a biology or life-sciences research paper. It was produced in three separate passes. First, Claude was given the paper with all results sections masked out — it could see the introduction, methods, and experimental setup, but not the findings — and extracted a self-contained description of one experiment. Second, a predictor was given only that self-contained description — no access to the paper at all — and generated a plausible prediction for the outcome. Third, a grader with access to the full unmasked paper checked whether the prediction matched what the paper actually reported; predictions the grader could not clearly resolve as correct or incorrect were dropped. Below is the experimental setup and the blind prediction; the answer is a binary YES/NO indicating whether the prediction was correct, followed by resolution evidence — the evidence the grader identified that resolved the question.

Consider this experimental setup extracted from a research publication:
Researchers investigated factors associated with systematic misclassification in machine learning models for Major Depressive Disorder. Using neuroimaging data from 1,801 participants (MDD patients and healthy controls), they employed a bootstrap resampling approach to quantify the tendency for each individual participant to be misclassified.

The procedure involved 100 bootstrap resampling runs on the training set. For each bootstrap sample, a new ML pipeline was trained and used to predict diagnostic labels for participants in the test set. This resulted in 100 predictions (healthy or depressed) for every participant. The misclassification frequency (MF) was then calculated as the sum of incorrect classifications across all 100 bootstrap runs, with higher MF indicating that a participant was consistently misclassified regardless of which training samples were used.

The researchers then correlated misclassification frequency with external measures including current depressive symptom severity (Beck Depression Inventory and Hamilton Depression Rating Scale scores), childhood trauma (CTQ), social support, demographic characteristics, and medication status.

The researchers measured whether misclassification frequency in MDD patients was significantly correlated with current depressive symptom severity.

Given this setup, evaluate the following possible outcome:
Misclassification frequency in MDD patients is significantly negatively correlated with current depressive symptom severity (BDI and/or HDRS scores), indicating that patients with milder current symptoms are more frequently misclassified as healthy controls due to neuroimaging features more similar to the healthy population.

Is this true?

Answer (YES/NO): YES